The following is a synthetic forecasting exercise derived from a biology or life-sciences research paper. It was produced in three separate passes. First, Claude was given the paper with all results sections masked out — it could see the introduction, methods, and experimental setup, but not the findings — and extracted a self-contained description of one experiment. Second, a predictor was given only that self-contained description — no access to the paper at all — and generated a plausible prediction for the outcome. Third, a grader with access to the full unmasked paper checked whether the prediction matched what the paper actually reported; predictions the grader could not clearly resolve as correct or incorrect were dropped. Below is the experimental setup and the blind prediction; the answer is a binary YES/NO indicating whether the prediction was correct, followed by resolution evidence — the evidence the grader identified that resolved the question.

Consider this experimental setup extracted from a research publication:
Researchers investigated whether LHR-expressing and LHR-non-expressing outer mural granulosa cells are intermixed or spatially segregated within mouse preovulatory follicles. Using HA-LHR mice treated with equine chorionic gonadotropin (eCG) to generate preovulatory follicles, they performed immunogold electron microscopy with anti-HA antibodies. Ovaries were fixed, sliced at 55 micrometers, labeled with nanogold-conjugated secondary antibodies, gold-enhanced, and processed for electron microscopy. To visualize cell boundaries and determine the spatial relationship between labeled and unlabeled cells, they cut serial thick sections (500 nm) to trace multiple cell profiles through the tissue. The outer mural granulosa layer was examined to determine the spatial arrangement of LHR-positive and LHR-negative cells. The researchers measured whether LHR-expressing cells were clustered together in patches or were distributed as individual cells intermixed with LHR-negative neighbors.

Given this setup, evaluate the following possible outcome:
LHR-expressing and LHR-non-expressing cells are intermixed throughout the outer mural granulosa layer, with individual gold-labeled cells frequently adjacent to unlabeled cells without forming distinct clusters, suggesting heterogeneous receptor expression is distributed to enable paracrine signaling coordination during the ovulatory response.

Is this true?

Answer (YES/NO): YES